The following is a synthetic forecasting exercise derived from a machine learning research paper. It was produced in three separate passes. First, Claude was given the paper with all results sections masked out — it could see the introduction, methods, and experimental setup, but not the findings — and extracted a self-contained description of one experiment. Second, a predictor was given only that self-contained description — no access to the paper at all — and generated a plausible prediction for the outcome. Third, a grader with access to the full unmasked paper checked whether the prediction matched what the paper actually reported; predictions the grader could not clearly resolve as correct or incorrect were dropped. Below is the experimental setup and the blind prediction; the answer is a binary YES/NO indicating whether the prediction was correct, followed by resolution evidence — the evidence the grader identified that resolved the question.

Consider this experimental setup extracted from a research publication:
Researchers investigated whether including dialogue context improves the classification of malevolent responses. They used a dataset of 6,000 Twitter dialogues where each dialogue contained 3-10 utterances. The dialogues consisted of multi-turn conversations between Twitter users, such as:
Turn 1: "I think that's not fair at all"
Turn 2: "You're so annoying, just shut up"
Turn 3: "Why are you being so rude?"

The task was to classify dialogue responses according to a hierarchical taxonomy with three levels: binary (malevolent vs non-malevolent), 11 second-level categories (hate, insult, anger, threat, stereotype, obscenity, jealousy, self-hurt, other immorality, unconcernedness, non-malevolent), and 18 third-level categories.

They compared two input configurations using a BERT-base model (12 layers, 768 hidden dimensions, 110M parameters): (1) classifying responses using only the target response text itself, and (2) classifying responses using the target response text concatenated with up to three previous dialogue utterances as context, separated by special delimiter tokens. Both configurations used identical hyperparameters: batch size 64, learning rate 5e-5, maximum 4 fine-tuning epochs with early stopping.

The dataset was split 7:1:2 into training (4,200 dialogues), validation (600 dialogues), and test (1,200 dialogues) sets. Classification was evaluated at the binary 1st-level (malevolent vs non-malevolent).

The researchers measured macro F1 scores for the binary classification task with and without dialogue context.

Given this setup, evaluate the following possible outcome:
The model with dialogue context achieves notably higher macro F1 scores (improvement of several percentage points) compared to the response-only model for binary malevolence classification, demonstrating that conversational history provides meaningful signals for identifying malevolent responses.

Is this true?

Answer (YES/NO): NO